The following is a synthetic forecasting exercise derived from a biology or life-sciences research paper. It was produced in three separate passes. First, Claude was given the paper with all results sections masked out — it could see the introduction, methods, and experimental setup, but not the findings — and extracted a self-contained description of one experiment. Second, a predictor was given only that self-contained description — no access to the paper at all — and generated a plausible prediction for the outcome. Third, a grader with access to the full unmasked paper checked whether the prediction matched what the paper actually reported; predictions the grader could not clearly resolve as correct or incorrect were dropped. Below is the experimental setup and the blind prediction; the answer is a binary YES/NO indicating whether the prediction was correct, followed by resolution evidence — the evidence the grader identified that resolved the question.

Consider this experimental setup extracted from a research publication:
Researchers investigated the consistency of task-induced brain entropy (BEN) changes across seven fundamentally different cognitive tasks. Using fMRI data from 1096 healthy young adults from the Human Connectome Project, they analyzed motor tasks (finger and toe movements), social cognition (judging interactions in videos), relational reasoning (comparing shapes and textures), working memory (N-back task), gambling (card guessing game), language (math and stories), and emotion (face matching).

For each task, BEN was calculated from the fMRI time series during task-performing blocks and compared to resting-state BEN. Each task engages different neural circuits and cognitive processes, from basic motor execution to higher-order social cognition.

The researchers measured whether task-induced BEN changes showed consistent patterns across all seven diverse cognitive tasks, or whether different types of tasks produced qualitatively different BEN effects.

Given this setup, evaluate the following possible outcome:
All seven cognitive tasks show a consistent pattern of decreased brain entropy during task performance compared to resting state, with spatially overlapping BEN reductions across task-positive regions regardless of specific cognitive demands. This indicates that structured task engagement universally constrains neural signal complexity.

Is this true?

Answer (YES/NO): NO